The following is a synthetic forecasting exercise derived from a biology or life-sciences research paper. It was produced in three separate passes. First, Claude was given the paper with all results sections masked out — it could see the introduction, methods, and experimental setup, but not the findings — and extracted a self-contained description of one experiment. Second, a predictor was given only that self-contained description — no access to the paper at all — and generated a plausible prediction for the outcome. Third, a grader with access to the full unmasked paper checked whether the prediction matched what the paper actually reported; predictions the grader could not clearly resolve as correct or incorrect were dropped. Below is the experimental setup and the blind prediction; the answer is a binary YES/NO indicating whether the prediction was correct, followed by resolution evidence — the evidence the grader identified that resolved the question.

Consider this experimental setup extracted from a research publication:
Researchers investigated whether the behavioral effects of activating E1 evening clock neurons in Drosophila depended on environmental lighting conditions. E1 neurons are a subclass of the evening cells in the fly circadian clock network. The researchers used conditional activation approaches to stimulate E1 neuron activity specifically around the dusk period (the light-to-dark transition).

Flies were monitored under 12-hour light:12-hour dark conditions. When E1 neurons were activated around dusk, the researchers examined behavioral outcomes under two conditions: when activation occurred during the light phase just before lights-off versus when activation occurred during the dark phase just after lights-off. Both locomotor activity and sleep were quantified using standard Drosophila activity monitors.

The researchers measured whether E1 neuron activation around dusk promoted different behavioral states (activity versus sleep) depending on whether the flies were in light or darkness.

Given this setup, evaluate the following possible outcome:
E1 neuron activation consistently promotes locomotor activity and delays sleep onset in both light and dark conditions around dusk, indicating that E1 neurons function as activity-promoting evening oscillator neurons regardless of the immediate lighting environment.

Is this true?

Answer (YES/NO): NO